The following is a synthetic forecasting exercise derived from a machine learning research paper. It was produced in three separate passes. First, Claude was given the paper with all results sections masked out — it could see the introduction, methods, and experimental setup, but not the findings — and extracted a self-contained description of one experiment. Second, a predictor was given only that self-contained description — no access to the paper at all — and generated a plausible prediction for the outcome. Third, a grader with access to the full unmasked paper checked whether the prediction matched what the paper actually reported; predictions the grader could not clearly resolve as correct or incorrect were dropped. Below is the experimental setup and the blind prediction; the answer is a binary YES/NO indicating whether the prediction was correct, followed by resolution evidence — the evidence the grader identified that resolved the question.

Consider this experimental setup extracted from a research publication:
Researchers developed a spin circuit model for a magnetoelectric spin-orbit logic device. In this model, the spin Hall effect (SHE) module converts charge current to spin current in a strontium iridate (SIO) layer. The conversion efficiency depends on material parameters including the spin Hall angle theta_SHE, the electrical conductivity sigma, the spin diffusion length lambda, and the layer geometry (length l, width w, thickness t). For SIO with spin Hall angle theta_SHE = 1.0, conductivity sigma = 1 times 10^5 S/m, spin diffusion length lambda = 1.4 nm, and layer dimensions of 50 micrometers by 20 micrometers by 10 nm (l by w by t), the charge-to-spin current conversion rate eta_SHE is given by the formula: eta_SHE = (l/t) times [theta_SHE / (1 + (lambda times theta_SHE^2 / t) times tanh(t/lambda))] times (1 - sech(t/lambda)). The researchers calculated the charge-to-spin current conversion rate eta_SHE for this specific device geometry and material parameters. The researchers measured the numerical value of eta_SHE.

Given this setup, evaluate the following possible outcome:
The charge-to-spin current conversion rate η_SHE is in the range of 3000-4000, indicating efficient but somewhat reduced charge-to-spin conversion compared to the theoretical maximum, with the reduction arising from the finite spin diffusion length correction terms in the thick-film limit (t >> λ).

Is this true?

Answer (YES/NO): NO